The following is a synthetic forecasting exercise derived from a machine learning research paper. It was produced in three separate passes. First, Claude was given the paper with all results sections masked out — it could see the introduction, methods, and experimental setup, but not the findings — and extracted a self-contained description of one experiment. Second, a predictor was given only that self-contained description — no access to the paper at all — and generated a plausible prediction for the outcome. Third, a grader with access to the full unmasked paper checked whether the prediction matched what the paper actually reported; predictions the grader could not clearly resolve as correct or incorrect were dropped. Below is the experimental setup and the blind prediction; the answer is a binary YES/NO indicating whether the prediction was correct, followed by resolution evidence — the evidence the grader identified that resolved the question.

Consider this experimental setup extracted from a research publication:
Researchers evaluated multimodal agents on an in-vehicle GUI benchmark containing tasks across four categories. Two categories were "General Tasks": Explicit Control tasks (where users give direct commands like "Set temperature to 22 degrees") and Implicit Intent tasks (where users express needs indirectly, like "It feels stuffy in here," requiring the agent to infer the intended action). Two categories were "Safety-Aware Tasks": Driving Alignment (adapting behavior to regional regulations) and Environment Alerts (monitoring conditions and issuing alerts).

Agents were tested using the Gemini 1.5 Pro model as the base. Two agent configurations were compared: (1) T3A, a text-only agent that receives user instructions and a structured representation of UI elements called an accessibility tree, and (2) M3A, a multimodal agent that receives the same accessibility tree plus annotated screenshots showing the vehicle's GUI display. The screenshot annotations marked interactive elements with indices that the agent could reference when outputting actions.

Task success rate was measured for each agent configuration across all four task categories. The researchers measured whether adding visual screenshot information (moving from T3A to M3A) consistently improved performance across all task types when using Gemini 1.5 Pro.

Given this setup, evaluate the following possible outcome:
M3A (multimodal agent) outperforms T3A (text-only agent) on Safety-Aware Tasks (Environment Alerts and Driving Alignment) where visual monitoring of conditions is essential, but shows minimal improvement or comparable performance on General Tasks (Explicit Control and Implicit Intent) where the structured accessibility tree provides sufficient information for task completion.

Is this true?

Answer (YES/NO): NO